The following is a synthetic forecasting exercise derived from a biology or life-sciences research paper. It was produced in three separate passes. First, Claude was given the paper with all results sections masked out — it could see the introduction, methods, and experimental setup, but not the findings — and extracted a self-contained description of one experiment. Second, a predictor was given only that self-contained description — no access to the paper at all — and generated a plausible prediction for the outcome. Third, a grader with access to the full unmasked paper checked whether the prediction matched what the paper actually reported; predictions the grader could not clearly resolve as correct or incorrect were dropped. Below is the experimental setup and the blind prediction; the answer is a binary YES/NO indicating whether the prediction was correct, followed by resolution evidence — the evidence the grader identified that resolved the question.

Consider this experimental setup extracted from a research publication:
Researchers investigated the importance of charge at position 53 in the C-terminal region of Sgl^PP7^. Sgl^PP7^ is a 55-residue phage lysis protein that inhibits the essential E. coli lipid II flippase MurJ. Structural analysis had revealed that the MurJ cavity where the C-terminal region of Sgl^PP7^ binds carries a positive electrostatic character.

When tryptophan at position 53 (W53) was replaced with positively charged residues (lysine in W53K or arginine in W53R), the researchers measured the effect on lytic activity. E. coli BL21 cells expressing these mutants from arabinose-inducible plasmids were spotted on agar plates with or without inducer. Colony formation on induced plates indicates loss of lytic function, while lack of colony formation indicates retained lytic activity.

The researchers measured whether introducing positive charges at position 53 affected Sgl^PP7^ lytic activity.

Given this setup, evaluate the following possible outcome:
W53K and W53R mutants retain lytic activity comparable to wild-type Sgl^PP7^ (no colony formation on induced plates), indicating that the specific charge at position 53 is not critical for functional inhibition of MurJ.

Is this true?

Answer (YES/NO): NO